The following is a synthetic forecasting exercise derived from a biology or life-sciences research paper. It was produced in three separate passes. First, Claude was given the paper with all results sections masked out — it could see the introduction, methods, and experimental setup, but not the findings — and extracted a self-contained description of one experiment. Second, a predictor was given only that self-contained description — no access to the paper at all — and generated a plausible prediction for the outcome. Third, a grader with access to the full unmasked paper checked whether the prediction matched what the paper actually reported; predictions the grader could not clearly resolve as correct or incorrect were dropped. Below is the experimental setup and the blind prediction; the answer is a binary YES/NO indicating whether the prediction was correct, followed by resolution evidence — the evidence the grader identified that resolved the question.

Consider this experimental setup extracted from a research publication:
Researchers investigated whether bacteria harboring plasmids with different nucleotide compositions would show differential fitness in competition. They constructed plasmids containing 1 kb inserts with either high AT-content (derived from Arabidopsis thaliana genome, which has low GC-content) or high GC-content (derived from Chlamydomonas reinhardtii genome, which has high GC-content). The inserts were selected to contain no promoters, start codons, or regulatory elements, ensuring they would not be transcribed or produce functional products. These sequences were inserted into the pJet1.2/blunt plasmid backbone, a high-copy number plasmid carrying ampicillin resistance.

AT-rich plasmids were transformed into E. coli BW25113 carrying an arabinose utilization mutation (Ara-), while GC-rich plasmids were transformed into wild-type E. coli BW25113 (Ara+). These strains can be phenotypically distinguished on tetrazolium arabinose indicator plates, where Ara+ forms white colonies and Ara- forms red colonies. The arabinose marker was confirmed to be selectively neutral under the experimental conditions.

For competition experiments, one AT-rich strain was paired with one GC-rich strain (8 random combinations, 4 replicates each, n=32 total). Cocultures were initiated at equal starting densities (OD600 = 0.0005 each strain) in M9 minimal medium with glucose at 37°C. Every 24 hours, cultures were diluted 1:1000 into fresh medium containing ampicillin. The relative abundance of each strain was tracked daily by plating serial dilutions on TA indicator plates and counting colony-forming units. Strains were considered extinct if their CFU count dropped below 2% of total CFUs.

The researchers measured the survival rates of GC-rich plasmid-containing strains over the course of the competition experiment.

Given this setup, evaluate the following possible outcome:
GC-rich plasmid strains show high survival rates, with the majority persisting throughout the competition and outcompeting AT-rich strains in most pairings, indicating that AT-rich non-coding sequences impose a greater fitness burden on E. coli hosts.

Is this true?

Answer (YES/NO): NO